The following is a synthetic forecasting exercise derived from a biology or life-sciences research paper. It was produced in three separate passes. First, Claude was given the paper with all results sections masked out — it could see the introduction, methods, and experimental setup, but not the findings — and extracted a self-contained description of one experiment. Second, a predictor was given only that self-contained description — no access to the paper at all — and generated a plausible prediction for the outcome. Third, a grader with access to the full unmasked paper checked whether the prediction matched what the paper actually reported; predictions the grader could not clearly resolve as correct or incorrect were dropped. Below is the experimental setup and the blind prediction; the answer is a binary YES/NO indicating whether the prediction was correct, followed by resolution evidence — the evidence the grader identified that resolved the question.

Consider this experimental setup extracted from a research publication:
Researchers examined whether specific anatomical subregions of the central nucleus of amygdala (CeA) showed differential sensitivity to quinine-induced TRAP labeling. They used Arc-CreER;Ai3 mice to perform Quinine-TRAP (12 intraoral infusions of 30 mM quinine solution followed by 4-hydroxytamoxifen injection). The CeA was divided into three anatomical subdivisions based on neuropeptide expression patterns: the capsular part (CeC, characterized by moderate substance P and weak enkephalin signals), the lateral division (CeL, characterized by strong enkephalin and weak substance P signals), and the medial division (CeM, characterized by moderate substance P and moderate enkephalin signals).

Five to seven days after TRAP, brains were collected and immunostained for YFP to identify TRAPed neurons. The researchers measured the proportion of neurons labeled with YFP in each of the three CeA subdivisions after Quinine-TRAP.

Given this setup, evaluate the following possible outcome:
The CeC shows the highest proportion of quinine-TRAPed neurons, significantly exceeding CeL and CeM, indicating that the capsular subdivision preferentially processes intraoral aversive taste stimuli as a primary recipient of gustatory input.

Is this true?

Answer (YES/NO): NO